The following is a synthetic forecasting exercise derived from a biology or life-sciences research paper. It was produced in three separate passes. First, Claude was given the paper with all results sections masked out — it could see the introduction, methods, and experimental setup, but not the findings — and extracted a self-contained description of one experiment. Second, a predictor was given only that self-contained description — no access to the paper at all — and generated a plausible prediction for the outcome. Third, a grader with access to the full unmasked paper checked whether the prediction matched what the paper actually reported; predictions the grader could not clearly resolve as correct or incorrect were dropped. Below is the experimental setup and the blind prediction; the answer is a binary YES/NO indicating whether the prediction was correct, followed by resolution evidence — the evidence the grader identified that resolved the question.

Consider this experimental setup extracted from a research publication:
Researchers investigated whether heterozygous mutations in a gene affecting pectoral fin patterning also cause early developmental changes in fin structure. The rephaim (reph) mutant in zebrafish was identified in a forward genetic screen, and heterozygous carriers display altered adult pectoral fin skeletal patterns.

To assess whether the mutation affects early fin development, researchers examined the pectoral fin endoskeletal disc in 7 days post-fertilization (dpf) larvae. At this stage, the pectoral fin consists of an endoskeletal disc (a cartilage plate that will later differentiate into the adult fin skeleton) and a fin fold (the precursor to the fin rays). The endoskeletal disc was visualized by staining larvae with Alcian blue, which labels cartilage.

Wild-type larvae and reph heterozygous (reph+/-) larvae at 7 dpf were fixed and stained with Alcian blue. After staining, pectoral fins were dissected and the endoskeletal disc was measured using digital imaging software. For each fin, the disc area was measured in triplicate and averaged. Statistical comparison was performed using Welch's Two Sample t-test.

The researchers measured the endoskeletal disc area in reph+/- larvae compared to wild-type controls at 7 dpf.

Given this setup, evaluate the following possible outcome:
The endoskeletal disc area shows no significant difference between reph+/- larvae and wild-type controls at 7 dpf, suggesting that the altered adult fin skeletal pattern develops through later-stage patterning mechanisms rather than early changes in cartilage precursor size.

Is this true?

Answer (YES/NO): YES